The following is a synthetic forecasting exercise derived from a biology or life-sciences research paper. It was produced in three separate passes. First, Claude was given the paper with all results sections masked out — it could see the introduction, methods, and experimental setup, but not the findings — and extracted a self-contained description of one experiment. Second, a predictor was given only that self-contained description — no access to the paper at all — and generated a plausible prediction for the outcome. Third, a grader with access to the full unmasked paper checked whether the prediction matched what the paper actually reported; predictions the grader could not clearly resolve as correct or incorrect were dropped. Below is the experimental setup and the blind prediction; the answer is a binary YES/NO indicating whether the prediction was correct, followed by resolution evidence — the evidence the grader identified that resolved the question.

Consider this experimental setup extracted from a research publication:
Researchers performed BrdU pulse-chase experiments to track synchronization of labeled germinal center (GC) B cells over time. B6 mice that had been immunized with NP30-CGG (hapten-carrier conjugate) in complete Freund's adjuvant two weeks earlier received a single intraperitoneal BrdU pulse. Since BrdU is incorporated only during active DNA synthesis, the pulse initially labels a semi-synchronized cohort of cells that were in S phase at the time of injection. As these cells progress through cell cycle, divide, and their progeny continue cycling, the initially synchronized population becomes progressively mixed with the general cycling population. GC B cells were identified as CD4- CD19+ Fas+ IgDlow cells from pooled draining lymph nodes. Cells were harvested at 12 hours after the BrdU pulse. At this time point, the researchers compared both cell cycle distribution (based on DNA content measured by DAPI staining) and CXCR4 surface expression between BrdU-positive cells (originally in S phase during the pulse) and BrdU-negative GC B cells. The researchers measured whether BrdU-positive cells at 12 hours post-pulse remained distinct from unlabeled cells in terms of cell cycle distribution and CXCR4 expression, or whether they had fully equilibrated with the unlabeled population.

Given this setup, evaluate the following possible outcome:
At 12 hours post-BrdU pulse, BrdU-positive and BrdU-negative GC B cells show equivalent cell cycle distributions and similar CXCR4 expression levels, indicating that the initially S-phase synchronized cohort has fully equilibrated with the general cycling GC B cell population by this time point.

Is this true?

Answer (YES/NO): YES